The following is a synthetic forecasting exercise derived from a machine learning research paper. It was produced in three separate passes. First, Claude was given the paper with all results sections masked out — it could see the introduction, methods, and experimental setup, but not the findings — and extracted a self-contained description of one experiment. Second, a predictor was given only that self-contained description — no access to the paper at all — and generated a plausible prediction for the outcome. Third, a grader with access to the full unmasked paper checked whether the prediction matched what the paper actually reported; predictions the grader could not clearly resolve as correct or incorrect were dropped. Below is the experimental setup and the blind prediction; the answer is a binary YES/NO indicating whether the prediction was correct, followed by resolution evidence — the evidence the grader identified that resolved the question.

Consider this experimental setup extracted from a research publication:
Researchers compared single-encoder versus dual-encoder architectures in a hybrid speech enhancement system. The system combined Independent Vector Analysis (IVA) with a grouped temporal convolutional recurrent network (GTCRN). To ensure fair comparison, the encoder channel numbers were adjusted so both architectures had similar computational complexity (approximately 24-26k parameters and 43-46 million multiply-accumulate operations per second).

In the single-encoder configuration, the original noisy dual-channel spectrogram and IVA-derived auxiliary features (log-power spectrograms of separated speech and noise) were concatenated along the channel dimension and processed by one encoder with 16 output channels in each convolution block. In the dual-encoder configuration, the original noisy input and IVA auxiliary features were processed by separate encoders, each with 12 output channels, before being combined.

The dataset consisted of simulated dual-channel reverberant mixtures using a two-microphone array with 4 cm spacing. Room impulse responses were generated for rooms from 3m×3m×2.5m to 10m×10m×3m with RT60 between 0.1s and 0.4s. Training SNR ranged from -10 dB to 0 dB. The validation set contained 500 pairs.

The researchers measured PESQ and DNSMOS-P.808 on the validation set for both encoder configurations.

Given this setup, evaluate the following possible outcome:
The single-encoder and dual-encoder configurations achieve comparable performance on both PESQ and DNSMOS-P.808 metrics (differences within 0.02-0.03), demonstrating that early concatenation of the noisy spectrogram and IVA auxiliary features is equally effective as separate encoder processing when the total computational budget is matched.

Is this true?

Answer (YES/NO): NO